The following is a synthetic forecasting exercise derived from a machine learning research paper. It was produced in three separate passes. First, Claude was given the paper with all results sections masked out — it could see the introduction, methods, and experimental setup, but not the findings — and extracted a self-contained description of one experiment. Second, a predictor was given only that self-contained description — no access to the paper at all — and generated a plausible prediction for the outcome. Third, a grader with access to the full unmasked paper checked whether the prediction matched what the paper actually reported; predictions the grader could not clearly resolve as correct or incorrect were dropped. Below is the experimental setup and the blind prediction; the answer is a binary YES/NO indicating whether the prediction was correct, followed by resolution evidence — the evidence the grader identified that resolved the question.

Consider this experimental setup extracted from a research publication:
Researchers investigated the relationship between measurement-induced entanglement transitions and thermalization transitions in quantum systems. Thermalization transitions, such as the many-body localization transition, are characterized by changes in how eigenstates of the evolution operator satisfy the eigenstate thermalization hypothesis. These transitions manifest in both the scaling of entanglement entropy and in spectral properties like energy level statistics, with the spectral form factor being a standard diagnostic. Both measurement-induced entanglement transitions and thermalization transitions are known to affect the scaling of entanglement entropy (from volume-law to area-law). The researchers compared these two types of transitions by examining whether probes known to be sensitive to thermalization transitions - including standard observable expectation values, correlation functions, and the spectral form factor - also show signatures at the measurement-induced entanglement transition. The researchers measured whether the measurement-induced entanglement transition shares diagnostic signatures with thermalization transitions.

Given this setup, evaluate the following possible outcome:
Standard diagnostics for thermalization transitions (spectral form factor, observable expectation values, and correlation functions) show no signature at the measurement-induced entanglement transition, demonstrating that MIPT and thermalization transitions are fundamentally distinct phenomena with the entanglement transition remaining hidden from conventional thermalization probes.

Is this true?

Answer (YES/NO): YES